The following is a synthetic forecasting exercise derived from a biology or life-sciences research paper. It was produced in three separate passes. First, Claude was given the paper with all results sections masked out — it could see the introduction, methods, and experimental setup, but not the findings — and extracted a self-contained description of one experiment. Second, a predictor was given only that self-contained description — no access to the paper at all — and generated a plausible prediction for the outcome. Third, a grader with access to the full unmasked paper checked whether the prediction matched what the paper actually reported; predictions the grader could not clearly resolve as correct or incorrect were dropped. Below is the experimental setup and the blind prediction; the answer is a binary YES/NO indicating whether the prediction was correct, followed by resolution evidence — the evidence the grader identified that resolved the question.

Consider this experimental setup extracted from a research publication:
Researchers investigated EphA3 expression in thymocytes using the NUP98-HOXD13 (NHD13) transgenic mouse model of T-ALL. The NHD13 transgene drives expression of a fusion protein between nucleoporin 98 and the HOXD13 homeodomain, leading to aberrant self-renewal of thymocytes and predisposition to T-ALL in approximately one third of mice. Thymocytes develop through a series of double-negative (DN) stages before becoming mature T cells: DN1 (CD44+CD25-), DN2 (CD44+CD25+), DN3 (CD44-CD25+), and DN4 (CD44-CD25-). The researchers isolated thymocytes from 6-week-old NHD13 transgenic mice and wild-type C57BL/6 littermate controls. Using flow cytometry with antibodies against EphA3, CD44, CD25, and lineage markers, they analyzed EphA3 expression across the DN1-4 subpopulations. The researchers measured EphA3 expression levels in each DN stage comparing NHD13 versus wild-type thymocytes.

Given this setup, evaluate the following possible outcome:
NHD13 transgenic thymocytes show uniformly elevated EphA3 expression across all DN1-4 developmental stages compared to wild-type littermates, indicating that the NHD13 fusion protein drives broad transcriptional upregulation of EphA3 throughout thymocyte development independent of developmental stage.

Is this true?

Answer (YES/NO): NO